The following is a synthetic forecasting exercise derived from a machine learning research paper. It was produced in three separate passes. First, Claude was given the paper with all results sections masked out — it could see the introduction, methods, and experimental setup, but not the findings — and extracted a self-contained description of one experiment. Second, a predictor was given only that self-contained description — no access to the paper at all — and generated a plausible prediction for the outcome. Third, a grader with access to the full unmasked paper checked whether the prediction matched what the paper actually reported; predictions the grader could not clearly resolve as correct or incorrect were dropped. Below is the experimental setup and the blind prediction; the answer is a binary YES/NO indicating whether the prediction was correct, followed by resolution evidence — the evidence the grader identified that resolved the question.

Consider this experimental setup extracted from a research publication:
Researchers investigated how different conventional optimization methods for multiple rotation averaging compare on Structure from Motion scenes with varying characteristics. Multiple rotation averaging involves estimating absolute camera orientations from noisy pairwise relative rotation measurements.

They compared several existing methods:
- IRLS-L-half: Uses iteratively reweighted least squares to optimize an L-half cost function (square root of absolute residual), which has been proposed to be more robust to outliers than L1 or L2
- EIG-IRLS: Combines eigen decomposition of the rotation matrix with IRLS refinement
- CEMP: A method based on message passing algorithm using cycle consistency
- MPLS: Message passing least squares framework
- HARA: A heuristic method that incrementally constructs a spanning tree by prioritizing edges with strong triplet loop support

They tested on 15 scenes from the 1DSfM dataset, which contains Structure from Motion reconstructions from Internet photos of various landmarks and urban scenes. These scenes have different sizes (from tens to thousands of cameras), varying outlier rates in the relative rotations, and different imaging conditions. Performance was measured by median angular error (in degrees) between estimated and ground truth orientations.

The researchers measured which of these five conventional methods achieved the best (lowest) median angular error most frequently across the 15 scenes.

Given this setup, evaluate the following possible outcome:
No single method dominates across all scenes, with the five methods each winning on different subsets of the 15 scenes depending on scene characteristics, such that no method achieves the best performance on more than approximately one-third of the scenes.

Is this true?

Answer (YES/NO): NO